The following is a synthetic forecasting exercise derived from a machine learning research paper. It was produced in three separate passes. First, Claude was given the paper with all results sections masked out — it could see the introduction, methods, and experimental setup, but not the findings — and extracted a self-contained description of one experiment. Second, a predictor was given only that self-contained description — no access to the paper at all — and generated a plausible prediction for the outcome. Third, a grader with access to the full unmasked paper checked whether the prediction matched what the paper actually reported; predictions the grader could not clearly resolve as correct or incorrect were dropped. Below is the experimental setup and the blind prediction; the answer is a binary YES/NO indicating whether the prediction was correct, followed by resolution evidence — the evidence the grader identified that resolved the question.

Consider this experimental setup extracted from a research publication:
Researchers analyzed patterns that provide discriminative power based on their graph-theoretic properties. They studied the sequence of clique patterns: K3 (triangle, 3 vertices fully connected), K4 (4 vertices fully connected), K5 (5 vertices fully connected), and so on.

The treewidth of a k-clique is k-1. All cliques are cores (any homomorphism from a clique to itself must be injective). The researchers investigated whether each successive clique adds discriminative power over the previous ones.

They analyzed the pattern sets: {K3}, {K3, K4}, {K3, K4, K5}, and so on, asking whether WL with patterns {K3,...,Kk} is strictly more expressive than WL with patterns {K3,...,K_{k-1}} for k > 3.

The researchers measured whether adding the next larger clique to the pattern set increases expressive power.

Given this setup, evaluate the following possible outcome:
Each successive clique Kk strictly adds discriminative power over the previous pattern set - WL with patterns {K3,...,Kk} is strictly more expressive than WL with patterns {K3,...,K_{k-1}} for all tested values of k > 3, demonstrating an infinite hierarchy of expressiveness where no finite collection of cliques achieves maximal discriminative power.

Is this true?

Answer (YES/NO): YES